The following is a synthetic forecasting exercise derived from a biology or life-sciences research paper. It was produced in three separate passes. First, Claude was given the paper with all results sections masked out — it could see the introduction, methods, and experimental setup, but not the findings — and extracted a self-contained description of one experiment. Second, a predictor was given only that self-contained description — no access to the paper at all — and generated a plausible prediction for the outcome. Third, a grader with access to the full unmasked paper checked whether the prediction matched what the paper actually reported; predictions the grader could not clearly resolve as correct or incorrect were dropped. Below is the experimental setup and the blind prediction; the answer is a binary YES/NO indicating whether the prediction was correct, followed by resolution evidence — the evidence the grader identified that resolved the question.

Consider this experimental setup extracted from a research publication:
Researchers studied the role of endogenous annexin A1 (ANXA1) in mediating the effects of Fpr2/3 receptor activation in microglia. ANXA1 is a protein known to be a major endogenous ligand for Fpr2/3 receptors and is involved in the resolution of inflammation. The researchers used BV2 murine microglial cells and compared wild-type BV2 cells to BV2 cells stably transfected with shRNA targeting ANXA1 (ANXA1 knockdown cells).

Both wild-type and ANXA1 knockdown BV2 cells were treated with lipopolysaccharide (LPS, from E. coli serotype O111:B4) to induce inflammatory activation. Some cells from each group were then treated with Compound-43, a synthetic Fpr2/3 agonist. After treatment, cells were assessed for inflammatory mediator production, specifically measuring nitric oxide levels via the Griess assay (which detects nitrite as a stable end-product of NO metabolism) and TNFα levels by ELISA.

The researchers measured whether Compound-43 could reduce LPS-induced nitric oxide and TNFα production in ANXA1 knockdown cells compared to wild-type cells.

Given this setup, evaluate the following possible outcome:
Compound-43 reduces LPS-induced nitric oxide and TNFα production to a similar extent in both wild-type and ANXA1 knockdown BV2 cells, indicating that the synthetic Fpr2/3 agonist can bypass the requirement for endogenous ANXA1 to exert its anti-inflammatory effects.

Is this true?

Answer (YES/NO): YES